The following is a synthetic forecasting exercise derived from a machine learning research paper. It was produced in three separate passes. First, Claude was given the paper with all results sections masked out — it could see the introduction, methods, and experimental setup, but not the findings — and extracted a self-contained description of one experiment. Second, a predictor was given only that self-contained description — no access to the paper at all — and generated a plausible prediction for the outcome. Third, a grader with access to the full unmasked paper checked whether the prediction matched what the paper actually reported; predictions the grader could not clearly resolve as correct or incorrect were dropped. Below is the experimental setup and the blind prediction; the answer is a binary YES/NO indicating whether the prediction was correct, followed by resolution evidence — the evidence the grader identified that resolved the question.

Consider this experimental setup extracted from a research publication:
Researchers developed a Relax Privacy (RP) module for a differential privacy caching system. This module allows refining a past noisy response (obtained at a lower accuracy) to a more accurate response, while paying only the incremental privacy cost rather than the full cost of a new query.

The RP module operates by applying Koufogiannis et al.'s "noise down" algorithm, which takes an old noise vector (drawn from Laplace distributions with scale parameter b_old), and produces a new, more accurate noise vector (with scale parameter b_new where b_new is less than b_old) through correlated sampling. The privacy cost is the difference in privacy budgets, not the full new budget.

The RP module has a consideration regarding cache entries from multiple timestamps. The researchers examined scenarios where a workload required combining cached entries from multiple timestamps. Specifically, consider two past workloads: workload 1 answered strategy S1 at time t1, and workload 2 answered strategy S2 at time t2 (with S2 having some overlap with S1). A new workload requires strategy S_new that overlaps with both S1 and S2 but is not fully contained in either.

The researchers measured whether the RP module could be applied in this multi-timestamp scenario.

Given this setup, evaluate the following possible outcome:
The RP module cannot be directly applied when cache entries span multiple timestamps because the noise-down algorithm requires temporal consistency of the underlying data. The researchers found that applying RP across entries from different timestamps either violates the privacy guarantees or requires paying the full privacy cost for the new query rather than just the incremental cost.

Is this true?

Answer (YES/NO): NO